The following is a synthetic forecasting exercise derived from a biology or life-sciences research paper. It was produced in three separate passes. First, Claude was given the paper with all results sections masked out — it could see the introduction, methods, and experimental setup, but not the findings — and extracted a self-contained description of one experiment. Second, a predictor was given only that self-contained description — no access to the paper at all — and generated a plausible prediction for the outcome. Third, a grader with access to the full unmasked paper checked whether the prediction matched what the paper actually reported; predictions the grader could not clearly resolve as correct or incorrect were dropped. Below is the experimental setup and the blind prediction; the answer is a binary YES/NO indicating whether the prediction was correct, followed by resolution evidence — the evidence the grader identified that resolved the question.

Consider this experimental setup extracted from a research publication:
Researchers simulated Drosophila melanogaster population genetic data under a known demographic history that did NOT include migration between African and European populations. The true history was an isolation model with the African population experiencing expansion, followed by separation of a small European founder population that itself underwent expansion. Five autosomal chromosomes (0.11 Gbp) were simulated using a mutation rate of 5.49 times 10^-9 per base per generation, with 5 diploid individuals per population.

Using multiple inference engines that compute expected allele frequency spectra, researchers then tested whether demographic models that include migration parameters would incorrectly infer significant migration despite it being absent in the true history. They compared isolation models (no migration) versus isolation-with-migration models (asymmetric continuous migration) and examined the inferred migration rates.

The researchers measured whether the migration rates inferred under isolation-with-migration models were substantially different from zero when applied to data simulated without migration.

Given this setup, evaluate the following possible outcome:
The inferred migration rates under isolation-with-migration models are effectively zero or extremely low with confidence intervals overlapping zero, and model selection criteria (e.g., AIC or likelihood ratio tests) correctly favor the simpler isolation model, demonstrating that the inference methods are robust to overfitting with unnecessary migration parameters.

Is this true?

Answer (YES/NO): NO